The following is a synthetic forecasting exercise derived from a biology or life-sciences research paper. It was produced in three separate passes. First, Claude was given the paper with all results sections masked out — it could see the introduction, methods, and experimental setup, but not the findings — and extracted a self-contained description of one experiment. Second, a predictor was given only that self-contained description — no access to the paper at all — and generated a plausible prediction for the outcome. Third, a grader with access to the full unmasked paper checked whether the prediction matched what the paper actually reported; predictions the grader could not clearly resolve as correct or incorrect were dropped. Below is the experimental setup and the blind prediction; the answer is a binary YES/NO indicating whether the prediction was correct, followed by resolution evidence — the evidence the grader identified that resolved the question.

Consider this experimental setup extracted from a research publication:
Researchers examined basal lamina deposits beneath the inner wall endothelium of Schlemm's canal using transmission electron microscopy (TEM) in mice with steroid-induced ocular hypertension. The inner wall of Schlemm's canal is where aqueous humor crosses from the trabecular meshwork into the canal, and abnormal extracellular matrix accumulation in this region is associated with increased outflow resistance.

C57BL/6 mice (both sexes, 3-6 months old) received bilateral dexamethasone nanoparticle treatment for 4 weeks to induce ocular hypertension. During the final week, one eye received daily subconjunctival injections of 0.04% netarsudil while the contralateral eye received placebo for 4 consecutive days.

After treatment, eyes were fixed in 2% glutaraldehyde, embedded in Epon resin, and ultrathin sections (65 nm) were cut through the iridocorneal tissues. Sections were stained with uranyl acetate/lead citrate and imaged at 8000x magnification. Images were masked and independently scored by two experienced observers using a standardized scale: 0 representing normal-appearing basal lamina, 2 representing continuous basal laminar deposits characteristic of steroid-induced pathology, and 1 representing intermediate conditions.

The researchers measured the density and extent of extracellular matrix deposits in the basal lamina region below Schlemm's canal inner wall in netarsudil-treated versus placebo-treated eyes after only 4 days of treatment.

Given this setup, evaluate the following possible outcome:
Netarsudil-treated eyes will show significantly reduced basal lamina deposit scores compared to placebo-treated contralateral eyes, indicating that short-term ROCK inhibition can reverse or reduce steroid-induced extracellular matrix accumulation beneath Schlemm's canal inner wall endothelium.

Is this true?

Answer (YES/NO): YES